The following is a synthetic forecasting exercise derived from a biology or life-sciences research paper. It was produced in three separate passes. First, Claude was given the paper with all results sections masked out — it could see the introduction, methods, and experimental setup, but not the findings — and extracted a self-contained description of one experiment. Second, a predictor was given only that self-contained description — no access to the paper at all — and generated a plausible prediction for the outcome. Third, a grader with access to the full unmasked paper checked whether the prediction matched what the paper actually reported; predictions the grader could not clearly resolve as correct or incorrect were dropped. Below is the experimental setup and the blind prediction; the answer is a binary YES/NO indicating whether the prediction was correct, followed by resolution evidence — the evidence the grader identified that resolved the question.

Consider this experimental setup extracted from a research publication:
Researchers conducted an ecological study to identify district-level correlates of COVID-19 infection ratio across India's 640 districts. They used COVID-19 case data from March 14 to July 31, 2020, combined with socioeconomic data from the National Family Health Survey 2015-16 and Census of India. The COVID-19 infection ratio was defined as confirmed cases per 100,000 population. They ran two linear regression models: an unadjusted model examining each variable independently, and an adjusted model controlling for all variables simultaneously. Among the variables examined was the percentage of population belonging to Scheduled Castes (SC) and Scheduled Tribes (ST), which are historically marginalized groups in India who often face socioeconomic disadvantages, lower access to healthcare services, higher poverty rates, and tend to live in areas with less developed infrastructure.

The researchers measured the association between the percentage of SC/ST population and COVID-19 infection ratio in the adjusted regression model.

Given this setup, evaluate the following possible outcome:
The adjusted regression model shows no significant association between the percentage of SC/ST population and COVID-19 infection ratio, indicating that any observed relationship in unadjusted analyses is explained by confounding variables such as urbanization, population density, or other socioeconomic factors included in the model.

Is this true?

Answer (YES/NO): NO